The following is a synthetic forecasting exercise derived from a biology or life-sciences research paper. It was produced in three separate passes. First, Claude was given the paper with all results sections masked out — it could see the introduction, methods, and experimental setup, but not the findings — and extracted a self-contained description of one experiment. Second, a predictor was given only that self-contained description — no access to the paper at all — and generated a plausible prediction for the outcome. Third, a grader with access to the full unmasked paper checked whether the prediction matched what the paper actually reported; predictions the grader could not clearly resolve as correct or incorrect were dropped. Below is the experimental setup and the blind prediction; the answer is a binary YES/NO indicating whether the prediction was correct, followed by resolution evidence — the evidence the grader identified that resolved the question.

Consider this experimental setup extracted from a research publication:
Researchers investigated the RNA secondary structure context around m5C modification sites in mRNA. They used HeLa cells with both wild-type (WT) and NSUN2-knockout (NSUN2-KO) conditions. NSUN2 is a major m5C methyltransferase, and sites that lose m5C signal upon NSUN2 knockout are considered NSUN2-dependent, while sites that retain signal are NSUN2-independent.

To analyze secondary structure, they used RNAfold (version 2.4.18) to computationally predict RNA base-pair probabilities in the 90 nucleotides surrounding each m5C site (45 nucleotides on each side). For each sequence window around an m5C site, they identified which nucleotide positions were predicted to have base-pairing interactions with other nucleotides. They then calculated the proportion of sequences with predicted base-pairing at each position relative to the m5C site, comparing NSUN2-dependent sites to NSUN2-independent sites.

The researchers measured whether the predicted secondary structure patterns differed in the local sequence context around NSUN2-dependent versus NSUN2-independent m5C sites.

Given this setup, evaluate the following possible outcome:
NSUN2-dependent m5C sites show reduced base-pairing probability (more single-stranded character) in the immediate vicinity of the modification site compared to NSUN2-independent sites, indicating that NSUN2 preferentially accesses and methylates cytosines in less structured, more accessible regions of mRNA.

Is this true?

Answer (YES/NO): NO